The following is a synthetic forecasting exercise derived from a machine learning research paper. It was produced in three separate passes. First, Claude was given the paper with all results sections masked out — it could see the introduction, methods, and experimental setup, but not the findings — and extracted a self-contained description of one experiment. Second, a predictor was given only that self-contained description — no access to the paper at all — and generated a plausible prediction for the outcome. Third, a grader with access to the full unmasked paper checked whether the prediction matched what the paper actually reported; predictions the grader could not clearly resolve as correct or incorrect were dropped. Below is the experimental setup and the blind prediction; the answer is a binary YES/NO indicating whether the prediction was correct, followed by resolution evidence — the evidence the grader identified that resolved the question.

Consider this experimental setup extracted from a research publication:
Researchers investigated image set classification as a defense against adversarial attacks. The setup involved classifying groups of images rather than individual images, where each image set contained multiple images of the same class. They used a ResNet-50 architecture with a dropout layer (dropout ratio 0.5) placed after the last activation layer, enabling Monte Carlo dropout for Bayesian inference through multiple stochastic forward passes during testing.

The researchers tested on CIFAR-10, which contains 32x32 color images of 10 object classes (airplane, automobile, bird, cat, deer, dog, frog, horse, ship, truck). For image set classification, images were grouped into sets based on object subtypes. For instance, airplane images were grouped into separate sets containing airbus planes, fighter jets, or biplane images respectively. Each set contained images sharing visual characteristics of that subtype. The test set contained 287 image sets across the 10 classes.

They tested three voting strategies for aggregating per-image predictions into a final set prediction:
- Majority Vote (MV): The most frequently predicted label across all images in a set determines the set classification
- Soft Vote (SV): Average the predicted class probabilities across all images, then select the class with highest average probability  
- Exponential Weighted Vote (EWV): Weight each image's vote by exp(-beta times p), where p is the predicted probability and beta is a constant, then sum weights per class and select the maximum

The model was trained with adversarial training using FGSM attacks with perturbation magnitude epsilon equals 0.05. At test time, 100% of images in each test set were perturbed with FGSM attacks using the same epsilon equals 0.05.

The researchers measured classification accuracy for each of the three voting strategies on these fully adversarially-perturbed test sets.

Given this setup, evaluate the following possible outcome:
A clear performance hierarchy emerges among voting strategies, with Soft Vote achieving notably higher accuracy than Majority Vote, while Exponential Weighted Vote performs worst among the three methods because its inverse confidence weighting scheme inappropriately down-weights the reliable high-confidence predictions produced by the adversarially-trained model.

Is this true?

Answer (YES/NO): NO